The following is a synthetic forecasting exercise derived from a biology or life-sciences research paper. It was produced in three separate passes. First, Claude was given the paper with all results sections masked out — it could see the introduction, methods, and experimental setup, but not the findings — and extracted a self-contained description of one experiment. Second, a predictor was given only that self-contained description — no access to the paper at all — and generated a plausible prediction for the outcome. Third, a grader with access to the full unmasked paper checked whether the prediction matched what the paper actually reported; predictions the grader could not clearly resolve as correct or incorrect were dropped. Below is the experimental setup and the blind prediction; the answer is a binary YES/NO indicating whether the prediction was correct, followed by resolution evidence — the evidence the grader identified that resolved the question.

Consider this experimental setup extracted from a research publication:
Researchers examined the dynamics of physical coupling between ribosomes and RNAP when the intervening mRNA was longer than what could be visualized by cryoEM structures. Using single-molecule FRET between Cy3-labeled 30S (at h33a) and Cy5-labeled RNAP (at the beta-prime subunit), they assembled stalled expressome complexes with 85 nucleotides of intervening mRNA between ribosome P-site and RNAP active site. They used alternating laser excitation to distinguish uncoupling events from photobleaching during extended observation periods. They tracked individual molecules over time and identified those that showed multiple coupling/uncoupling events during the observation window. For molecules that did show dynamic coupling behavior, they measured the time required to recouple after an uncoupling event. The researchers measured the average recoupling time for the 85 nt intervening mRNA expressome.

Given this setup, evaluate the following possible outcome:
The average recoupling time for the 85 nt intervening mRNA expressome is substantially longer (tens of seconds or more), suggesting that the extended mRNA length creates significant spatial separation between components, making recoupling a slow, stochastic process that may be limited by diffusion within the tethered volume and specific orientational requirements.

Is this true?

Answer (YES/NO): NO